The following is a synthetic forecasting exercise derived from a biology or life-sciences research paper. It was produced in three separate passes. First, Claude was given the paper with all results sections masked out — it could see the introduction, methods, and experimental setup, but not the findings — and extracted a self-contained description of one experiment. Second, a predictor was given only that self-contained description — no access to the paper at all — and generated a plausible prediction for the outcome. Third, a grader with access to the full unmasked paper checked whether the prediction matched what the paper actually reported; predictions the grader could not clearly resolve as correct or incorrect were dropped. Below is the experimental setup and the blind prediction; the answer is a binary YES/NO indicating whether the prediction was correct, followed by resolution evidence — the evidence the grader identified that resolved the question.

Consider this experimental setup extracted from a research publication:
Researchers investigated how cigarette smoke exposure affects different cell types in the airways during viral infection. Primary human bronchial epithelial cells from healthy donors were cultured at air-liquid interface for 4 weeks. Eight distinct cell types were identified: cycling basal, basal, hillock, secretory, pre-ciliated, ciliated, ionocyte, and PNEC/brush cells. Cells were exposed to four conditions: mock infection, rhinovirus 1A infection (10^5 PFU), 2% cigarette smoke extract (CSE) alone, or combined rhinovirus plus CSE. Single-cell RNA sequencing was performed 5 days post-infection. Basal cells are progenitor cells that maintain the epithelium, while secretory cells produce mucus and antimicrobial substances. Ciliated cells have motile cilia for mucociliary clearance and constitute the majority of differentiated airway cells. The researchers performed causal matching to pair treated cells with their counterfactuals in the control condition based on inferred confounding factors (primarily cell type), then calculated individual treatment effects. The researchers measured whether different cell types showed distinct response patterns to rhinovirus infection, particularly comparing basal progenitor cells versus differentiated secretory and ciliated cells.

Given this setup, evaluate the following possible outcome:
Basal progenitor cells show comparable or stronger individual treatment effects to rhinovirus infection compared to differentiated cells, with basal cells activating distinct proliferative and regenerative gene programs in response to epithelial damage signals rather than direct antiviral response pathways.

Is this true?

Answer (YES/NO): NO